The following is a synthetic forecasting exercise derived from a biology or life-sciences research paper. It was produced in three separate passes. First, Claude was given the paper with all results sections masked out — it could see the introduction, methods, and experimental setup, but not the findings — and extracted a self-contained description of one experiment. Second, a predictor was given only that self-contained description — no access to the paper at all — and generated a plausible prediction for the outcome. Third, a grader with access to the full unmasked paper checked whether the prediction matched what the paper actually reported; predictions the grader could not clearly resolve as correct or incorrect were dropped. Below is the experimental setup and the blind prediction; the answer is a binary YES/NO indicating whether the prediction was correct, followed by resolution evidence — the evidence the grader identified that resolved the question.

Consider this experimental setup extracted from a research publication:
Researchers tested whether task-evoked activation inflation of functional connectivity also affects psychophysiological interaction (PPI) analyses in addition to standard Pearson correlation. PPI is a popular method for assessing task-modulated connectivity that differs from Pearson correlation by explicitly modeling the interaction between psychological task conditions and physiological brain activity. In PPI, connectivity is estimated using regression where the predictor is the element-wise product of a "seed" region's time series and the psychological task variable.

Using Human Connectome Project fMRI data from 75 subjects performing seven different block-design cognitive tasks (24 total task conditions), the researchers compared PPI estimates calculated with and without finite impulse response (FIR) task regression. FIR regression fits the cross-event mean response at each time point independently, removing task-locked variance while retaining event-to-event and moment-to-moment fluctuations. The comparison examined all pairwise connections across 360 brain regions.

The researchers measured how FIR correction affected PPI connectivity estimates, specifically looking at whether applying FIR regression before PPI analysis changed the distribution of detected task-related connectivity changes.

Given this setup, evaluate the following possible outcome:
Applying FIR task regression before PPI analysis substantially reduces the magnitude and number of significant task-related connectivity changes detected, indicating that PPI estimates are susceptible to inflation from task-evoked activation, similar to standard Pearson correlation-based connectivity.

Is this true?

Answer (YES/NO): YES